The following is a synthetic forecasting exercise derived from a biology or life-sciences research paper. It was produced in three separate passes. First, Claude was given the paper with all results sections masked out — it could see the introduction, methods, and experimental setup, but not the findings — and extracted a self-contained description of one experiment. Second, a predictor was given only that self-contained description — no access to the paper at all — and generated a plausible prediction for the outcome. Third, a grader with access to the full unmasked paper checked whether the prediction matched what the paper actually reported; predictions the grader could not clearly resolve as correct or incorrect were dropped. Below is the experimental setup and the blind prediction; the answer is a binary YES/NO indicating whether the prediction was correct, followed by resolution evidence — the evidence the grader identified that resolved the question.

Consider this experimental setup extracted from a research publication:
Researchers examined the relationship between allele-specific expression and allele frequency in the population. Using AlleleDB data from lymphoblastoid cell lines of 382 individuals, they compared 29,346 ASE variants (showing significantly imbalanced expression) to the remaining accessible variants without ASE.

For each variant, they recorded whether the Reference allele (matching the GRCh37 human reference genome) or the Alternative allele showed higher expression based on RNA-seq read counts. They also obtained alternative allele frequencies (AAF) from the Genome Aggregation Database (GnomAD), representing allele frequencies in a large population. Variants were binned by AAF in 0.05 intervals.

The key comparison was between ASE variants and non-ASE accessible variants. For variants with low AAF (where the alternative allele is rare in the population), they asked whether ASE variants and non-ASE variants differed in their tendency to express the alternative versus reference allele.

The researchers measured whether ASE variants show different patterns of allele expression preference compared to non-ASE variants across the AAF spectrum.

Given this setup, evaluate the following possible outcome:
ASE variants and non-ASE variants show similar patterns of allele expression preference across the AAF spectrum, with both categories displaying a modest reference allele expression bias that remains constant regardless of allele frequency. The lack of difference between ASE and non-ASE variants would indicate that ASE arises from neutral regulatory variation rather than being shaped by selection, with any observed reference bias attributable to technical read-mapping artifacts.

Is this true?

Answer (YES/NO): NO